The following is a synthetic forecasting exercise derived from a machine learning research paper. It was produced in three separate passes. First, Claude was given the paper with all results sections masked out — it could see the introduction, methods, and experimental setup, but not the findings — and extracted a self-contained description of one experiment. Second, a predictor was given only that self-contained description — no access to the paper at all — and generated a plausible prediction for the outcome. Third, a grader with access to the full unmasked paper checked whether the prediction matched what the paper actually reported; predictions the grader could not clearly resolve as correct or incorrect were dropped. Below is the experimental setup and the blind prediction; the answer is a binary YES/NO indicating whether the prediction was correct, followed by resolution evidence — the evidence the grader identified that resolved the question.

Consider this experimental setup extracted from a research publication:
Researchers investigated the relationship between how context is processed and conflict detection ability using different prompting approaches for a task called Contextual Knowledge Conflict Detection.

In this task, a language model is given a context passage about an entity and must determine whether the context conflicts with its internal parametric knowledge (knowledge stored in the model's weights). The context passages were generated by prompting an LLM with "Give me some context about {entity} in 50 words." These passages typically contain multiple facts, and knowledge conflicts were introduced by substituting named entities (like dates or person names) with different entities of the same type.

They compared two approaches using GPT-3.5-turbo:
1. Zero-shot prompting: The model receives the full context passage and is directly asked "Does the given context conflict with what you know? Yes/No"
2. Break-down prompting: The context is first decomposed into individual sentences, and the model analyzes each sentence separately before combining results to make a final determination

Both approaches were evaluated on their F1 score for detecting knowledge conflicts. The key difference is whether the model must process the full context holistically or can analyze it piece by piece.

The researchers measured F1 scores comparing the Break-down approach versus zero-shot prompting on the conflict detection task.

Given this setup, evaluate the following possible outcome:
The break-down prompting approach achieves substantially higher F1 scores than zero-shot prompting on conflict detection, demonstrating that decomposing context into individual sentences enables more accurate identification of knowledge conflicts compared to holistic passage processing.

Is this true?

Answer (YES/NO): YES